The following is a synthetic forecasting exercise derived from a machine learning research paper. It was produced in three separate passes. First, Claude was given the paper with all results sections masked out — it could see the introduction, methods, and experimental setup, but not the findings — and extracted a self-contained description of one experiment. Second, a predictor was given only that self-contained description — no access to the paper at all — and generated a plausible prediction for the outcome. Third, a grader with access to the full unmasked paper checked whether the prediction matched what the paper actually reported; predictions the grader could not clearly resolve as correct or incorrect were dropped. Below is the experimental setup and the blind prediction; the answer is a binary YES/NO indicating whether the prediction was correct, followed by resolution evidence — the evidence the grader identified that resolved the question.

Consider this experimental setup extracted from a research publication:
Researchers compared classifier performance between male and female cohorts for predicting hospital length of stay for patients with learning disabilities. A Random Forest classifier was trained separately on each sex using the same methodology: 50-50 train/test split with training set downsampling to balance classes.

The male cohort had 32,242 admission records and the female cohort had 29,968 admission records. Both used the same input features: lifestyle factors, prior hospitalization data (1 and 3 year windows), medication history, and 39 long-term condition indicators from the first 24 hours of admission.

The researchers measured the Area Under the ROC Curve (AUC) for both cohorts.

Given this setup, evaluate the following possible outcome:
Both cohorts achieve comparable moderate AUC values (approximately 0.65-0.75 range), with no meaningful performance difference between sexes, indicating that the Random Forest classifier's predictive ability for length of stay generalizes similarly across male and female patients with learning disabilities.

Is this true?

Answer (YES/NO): NO